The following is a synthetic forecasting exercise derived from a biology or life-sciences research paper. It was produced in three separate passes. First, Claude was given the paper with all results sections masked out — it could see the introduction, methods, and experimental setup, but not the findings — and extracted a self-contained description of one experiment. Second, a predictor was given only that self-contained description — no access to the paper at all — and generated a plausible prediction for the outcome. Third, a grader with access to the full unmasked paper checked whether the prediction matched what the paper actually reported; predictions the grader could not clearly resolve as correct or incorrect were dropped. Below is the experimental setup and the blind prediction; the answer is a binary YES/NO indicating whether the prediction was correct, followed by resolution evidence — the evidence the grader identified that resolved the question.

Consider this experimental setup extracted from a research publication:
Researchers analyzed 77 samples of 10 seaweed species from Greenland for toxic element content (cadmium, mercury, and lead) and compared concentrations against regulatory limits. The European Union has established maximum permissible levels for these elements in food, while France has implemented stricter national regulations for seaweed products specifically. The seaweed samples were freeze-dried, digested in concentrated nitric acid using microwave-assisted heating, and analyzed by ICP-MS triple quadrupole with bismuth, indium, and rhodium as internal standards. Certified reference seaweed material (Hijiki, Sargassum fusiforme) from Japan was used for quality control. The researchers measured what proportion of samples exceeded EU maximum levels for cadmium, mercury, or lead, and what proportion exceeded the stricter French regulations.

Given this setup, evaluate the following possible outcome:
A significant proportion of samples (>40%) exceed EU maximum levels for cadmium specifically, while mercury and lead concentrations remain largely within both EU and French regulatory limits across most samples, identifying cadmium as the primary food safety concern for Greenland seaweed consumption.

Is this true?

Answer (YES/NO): NO